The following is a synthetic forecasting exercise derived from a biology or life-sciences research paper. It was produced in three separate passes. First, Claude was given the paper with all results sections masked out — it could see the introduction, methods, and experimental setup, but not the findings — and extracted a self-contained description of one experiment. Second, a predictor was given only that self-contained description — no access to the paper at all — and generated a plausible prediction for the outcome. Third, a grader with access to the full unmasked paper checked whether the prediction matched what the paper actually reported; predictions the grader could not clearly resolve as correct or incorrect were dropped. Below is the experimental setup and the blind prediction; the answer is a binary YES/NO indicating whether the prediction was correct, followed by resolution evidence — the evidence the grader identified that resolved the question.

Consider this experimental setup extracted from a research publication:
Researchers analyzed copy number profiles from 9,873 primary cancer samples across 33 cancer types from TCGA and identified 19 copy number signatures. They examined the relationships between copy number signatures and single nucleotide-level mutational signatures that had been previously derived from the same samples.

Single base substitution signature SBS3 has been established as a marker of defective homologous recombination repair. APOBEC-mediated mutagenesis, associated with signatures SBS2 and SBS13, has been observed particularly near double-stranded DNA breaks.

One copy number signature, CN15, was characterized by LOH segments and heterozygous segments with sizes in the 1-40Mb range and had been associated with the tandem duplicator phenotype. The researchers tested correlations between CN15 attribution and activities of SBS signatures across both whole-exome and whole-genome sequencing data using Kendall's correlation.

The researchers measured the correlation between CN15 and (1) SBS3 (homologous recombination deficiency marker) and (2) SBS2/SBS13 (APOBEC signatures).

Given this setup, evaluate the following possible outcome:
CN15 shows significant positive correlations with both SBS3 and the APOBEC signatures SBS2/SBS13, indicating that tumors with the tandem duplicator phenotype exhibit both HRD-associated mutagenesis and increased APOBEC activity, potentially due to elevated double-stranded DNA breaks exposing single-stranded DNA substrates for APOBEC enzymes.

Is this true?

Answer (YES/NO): YES